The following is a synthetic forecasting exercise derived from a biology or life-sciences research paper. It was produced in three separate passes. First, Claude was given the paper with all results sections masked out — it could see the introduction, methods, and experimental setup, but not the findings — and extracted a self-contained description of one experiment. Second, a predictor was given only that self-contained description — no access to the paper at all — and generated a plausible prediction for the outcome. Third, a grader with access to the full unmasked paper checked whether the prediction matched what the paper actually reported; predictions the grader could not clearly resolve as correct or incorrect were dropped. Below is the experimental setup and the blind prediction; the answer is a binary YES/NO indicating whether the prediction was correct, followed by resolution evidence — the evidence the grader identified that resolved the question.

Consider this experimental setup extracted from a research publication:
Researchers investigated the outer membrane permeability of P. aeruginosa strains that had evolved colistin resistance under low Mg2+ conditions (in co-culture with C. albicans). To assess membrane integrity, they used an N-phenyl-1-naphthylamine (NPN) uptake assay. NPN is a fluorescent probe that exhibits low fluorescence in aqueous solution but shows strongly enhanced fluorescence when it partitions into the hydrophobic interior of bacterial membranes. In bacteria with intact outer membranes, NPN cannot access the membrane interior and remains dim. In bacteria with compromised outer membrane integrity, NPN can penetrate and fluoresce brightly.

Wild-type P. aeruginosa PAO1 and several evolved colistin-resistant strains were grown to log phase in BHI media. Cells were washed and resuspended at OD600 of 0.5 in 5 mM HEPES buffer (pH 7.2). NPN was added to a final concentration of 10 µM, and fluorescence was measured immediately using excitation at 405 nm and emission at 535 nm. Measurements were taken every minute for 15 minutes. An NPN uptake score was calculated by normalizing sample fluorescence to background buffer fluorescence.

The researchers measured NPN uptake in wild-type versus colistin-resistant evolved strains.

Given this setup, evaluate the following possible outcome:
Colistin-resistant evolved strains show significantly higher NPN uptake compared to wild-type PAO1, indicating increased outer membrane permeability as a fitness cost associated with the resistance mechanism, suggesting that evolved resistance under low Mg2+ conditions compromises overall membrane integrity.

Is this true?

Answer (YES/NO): YES